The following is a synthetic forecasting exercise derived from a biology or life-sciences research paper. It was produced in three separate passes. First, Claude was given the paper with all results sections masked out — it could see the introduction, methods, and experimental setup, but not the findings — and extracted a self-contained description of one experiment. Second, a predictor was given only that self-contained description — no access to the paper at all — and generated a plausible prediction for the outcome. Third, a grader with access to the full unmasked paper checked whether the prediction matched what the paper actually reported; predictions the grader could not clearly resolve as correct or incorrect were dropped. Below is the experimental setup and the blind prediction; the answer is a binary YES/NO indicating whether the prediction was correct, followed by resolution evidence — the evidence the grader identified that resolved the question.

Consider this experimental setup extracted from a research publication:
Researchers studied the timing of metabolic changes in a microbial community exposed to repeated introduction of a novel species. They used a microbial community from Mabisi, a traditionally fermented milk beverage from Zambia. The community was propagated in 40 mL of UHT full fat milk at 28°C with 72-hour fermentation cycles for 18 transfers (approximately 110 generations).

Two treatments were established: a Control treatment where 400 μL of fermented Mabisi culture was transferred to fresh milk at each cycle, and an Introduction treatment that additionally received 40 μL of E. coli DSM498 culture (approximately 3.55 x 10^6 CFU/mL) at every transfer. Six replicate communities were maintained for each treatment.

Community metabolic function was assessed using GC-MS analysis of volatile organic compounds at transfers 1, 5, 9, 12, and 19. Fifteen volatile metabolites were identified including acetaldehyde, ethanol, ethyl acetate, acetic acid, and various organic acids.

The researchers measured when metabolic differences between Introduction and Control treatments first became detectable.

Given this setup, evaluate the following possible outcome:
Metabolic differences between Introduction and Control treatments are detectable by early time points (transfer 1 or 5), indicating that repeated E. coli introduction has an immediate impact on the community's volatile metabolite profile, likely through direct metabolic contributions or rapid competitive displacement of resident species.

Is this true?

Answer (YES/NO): YES